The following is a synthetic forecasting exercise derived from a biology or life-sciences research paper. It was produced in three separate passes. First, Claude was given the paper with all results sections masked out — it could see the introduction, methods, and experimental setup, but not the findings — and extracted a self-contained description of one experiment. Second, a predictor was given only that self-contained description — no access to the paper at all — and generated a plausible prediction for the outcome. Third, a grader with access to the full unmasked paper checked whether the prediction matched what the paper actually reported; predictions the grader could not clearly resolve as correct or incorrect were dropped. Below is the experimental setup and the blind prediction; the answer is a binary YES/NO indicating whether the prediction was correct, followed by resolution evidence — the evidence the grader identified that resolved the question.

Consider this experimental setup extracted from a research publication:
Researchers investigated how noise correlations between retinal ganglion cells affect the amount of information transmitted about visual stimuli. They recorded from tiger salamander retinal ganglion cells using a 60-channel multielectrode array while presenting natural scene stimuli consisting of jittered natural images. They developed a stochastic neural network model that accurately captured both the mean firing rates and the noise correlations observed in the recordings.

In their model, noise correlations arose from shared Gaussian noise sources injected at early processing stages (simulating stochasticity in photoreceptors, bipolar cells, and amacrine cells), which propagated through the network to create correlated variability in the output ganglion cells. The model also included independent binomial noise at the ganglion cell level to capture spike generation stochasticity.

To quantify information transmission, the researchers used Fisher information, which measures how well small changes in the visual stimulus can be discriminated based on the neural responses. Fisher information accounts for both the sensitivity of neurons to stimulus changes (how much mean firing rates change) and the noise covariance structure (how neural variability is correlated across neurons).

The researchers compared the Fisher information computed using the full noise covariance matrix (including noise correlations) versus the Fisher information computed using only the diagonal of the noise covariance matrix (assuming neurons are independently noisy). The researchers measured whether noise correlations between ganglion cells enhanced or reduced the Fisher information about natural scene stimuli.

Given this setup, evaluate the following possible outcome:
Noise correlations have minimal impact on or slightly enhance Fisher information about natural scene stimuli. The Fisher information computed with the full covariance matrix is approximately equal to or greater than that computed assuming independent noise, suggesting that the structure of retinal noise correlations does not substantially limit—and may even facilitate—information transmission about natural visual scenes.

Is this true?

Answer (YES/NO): NO